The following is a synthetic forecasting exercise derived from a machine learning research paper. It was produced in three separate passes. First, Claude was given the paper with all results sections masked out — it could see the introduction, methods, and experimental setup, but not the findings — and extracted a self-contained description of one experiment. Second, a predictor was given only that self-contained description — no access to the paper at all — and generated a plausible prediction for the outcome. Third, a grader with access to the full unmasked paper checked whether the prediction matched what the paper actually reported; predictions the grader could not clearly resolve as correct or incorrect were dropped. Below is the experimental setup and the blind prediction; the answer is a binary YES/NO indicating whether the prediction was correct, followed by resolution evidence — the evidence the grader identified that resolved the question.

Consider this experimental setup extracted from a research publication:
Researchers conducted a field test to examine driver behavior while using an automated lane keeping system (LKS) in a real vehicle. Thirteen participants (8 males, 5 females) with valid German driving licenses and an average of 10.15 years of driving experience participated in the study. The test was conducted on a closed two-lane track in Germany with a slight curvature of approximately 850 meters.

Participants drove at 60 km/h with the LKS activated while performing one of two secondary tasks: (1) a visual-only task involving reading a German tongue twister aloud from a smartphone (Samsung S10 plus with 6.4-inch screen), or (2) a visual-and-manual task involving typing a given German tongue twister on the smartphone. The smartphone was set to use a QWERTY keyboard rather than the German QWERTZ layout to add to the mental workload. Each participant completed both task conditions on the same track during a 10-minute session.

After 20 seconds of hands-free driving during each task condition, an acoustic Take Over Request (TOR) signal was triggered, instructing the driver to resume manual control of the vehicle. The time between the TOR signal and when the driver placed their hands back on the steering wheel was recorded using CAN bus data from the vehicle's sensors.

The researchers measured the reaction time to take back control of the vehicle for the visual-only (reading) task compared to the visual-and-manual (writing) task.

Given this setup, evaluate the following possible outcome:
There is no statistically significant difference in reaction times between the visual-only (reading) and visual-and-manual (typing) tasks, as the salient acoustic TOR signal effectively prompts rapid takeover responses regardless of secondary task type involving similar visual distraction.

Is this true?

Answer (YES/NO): NO